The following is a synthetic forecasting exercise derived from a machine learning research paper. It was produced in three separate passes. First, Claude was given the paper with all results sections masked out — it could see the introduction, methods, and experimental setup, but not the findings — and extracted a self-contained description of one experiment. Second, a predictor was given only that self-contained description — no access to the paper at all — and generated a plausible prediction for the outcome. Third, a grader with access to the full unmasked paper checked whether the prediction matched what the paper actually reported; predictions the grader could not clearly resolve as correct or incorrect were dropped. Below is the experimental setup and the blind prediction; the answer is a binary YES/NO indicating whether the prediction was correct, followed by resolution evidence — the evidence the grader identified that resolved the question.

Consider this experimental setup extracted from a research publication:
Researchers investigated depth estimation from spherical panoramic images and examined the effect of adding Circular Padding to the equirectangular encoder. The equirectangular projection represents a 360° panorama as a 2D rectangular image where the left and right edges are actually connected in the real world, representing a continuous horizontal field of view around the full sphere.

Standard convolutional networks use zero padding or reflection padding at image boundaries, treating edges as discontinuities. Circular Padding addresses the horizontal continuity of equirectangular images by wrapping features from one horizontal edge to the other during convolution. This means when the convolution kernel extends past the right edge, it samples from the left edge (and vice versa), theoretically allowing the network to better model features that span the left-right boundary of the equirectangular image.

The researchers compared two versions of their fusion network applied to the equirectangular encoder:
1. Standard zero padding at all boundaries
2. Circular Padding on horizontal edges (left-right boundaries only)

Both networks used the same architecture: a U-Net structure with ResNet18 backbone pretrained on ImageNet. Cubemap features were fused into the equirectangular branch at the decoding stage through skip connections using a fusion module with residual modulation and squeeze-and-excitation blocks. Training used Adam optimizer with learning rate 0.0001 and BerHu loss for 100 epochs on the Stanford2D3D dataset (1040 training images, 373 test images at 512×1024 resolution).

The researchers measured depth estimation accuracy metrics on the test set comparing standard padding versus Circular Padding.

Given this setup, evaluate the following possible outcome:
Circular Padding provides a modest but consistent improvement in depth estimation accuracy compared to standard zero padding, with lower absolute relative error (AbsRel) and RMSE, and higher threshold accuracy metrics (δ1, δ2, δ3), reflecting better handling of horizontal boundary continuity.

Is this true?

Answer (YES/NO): NO